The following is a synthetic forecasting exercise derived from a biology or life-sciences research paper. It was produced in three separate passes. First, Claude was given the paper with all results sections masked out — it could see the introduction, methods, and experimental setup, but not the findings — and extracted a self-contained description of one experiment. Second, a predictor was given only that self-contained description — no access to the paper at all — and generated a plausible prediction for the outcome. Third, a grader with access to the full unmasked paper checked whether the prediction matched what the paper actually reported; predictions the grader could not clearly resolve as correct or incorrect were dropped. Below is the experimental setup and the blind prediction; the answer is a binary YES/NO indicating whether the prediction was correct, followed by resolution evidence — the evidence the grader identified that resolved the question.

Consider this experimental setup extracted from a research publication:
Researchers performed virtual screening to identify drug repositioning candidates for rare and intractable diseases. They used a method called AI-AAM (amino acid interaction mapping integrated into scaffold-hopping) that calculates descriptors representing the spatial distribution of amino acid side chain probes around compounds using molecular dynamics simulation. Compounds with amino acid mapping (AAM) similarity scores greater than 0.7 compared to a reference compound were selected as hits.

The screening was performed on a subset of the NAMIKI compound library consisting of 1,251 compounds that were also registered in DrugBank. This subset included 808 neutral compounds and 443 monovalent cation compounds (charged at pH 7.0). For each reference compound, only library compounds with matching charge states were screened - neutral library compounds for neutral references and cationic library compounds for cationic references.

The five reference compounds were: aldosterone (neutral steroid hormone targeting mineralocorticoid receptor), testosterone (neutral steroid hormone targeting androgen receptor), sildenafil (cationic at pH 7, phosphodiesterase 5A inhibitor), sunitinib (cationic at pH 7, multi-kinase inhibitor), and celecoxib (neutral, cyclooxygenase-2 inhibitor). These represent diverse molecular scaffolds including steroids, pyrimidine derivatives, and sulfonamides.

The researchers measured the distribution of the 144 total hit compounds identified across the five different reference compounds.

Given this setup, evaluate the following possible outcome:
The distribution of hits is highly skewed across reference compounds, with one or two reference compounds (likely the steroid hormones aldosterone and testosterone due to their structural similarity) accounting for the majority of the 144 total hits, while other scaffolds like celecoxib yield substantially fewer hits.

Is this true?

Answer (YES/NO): YES